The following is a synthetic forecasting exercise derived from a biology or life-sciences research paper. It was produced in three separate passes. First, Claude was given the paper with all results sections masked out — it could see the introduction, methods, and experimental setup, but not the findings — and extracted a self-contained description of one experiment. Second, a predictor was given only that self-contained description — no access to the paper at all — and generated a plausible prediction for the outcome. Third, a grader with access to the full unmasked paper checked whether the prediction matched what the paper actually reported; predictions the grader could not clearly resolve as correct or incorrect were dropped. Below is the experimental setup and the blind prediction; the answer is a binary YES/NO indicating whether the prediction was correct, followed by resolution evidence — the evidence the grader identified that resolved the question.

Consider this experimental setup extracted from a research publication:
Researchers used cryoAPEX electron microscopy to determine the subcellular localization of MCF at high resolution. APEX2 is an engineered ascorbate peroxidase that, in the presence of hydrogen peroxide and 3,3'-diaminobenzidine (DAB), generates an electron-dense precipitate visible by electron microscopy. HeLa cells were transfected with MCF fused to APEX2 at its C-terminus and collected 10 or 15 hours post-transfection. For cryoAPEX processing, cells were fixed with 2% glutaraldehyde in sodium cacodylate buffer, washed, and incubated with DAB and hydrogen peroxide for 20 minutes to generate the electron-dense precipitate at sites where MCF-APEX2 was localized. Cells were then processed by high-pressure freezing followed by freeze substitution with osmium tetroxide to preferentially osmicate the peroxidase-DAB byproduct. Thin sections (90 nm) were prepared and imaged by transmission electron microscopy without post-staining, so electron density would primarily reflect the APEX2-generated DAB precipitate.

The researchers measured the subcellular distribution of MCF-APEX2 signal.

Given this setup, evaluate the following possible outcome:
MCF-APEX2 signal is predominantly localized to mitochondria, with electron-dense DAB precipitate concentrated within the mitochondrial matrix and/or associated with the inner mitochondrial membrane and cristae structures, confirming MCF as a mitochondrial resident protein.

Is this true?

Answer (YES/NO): NO